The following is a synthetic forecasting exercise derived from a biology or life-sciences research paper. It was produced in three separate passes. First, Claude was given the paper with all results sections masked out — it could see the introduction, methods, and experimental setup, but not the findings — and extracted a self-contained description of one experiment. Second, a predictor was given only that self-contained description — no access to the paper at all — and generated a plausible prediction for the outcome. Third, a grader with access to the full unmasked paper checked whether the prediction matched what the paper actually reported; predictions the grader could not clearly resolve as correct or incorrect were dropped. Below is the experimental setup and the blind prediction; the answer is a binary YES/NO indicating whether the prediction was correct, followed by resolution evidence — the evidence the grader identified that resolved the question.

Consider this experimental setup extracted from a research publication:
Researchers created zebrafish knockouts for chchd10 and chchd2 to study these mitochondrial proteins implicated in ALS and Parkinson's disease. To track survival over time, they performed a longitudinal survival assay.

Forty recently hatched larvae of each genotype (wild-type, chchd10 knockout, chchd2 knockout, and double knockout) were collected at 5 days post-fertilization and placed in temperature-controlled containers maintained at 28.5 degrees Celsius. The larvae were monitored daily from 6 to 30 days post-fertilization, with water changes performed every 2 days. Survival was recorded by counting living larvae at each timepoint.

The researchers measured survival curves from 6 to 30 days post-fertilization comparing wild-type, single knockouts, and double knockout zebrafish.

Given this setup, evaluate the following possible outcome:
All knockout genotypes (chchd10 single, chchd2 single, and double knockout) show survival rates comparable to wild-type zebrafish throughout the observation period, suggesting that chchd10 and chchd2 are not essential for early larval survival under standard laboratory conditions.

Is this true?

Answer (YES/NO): NO